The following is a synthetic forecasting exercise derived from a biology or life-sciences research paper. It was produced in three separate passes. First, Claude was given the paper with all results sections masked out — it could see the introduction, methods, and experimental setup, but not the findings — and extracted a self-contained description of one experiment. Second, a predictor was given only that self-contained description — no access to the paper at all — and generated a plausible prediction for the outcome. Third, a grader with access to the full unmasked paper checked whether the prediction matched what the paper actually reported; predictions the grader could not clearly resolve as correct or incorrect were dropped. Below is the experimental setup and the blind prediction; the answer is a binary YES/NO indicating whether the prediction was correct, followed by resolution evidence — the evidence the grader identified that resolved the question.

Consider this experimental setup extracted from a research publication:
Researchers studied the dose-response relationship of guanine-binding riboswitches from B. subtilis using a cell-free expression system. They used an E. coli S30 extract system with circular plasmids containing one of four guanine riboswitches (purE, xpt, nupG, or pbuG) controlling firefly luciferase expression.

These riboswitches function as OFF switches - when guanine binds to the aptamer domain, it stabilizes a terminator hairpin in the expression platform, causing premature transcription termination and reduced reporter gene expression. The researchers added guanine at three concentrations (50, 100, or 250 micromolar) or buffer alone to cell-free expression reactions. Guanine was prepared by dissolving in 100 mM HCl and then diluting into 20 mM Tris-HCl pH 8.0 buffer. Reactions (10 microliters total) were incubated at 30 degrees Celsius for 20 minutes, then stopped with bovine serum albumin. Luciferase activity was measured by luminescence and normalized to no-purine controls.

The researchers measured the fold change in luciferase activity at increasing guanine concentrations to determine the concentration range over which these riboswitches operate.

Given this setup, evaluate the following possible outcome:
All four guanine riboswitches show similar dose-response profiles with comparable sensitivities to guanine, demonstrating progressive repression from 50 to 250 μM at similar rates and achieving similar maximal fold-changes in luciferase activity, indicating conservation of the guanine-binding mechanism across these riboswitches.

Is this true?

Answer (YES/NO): NO